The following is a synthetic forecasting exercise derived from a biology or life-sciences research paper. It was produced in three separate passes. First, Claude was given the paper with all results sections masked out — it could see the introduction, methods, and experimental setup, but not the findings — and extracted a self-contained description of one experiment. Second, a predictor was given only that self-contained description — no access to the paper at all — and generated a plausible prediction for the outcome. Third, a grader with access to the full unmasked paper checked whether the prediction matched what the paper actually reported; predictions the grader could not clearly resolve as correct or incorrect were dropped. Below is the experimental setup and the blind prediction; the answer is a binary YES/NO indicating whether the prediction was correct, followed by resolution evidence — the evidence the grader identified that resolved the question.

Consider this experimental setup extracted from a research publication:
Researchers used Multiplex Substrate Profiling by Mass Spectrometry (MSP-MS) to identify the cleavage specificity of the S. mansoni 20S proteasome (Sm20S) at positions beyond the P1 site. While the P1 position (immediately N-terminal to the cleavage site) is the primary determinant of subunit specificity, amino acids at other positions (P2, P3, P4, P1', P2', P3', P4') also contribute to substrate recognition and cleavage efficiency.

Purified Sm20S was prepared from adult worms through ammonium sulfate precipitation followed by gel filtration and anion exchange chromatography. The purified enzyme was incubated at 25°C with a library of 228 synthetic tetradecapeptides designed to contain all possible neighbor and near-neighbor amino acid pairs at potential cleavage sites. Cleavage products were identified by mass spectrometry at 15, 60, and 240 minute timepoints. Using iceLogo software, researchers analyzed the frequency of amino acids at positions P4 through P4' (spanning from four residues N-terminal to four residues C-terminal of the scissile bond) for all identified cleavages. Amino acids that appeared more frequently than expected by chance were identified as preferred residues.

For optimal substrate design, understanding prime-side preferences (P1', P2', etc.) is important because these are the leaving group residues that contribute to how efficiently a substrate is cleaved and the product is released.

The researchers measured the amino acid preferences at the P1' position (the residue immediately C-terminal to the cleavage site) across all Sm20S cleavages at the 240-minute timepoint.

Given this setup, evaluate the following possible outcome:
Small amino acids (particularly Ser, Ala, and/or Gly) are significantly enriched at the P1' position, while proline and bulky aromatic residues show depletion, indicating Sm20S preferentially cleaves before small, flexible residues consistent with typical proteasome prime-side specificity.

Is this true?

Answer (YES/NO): NO